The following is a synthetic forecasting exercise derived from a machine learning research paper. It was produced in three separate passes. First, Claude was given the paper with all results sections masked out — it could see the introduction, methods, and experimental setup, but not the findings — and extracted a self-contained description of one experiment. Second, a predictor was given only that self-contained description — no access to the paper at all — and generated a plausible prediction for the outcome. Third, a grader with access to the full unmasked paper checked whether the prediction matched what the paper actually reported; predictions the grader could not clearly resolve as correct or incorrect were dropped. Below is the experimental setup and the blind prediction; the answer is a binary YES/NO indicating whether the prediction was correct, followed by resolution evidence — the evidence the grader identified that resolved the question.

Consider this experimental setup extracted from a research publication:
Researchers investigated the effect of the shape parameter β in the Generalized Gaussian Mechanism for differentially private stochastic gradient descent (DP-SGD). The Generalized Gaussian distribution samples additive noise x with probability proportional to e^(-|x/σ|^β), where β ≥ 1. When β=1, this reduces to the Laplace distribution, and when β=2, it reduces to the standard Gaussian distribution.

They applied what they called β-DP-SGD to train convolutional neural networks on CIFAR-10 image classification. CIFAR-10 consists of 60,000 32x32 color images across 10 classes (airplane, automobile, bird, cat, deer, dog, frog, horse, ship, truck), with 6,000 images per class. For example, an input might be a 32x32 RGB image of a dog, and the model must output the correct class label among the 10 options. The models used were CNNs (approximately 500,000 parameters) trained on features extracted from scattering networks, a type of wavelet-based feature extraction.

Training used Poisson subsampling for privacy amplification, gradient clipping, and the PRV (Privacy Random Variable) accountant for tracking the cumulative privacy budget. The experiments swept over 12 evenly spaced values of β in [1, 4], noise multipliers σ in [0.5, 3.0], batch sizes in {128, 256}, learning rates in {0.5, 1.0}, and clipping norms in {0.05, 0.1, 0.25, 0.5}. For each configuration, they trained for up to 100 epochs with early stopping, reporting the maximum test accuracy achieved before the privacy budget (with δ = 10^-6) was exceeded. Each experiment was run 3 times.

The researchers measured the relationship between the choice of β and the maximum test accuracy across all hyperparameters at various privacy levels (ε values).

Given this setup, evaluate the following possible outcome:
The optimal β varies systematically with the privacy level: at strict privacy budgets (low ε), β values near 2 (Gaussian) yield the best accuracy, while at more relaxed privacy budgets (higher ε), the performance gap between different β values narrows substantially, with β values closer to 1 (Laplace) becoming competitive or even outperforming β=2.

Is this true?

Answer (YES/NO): NO